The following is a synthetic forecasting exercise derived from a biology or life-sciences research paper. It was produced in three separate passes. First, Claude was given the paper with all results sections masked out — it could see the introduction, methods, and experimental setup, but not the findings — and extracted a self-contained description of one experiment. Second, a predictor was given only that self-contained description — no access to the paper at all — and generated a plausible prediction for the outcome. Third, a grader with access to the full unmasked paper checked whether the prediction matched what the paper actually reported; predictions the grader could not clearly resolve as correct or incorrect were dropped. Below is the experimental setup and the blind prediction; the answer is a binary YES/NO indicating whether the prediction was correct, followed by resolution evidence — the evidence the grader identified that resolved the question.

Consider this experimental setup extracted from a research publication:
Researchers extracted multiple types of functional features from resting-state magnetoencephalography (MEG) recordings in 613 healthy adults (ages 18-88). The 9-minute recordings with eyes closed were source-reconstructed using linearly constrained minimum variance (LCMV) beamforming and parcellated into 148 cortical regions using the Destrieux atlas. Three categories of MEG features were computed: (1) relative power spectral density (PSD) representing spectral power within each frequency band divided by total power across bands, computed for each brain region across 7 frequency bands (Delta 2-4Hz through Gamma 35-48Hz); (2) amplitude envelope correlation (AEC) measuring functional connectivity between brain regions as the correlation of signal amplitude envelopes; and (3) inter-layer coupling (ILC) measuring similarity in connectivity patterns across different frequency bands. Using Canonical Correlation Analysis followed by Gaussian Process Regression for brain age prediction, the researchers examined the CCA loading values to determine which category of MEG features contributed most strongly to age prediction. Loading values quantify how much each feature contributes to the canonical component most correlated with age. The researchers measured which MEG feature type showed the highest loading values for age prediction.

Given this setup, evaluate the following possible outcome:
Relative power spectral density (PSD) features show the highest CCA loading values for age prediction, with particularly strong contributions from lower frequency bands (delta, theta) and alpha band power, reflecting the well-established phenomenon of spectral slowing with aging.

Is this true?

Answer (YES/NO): NO